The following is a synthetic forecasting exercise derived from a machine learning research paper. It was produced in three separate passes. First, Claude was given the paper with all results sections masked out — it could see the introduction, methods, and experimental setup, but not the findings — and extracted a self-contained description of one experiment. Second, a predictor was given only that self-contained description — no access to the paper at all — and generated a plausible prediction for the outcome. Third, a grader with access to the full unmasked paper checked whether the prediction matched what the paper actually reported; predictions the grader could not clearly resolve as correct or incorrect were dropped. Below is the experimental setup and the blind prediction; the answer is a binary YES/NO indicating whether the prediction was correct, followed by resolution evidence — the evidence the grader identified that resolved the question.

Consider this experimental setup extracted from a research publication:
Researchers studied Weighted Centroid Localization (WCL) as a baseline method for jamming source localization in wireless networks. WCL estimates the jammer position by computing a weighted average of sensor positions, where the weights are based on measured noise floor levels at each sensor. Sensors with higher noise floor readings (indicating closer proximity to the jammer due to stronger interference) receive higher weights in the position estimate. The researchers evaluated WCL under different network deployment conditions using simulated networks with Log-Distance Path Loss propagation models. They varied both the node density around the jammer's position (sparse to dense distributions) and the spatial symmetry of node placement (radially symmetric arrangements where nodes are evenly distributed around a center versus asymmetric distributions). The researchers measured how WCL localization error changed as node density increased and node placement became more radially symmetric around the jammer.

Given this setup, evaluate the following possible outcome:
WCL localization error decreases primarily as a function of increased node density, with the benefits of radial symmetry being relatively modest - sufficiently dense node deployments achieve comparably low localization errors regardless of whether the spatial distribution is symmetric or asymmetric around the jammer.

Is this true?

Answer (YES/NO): NO